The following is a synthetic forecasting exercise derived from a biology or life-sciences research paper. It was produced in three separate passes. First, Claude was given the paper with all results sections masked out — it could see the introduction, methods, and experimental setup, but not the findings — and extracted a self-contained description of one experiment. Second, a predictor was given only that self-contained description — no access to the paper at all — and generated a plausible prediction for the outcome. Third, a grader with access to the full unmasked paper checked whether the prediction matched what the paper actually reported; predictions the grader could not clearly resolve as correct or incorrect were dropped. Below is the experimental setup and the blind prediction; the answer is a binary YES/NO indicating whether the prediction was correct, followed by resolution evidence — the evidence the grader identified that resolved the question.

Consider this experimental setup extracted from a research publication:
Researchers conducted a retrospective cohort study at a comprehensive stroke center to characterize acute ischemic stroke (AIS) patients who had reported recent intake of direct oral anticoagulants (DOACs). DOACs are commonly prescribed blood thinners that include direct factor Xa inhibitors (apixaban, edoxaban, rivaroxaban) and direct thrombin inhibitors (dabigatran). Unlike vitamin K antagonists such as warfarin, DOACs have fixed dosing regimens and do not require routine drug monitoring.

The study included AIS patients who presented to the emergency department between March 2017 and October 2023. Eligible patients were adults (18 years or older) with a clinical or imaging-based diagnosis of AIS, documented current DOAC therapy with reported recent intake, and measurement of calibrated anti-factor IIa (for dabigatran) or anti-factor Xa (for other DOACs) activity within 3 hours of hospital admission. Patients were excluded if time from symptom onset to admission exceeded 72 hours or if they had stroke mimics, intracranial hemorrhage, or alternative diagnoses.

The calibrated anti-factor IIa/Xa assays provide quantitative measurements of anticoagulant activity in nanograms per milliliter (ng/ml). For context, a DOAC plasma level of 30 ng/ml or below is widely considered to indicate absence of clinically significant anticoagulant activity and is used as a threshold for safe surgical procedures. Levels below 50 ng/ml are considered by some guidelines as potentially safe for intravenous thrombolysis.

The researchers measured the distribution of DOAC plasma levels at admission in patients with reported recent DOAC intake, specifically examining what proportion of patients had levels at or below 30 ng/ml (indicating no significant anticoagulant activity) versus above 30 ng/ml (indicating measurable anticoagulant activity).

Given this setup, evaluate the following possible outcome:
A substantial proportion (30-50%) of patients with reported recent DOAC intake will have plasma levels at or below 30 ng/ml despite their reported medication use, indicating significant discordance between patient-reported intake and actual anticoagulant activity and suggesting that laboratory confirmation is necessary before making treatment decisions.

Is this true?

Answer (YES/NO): NO